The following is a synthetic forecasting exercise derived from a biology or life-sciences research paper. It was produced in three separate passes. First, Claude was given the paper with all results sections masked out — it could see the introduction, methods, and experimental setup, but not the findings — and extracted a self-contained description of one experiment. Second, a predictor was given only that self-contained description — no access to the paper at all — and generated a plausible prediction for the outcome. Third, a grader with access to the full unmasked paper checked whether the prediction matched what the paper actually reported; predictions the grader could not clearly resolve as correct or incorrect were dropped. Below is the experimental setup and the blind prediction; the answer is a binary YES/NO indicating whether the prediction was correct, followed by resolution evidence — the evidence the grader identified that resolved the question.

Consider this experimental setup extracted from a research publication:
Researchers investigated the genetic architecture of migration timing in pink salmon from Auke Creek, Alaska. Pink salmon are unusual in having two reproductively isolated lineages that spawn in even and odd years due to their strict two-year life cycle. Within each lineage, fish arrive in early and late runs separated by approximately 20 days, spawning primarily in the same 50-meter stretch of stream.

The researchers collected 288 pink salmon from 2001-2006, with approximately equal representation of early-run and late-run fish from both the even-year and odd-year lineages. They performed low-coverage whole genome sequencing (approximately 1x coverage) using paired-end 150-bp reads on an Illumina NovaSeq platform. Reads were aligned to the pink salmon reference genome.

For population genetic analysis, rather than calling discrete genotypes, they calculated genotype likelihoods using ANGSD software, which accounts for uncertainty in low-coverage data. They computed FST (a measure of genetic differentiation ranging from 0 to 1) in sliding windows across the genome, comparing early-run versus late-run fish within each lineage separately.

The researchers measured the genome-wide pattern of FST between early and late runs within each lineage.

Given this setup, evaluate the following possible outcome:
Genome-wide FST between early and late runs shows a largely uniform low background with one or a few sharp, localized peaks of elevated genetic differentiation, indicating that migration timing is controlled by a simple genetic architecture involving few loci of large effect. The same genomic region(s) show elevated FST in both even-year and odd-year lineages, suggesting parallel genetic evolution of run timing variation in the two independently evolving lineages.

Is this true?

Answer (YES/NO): NO